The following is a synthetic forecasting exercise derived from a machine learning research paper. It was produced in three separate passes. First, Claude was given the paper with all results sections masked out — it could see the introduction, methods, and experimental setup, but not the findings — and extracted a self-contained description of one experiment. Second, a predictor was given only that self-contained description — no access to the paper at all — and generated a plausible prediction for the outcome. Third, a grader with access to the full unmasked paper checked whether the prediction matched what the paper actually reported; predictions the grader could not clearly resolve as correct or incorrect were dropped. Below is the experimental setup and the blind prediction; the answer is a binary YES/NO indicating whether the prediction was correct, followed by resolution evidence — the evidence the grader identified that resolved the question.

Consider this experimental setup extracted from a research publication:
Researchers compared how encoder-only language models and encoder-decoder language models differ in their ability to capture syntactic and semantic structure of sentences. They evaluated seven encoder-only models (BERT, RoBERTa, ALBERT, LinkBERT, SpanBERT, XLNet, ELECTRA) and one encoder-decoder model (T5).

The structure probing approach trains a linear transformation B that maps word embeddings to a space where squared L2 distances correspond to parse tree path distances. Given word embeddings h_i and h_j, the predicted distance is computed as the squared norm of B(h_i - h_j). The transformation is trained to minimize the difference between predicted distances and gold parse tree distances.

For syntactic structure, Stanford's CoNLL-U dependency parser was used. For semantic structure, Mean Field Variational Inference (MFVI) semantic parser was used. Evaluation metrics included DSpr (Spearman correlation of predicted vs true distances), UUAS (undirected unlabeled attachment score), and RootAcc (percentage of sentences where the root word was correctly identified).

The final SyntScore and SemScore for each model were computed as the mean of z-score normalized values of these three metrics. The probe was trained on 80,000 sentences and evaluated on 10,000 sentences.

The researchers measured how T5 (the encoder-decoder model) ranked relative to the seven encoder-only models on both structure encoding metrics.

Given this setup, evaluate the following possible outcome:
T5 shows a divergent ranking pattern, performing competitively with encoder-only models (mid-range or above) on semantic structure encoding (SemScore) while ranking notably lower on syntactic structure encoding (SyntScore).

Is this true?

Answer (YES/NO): NO